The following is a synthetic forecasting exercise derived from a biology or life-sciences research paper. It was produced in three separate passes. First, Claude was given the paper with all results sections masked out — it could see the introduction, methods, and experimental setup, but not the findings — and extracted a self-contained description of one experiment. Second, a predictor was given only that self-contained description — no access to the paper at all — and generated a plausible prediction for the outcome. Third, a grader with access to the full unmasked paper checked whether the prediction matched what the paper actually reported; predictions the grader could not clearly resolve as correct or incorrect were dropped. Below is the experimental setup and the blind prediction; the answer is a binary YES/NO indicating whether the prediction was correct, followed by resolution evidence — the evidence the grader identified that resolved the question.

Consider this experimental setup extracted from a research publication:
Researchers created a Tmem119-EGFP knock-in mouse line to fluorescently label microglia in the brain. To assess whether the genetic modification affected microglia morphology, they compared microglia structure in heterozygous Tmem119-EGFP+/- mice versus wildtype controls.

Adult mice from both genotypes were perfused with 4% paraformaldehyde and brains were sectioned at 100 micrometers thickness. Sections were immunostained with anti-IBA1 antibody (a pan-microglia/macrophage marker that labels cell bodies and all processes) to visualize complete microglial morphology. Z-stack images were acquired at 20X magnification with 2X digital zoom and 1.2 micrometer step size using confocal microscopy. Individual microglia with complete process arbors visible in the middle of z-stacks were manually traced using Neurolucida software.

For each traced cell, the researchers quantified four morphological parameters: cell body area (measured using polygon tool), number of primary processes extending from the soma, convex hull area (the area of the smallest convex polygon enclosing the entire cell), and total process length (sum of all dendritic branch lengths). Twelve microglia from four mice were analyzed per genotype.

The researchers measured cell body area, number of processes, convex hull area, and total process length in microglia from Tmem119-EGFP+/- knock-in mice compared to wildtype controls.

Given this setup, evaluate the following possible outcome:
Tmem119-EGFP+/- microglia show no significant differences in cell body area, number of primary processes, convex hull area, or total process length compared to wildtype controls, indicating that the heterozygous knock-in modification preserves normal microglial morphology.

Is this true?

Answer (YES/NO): YES